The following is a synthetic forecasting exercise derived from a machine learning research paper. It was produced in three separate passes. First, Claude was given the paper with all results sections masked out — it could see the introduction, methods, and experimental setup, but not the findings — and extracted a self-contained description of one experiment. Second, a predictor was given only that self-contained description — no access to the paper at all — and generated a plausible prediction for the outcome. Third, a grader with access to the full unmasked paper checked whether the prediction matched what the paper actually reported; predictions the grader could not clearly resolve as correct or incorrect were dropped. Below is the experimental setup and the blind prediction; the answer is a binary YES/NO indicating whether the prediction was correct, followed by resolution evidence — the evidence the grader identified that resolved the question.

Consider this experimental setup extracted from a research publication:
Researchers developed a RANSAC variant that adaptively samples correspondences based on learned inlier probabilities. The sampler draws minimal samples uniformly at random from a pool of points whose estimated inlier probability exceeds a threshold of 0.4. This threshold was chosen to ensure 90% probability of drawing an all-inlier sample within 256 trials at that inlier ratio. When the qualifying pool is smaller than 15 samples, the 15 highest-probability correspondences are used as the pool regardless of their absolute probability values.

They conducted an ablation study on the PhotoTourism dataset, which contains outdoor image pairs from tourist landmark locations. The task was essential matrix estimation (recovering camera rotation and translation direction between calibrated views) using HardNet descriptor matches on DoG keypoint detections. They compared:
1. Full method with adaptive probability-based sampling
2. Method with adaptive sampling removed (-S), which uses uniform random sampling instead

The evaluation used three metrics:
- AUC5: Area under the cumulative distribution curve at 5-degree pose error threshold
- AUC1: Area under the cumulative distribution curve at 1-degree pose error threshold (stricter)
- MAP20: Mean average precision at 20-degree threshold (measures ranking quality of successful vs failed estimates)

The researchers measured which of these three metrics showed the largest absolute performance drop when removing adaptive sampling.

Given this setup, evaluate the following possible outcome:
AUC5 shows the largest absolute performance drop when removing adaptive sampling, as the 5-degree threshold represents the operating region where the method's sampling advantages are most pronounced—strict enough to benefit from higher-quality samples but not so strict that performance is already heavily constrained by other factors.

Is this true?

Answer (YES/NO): NO